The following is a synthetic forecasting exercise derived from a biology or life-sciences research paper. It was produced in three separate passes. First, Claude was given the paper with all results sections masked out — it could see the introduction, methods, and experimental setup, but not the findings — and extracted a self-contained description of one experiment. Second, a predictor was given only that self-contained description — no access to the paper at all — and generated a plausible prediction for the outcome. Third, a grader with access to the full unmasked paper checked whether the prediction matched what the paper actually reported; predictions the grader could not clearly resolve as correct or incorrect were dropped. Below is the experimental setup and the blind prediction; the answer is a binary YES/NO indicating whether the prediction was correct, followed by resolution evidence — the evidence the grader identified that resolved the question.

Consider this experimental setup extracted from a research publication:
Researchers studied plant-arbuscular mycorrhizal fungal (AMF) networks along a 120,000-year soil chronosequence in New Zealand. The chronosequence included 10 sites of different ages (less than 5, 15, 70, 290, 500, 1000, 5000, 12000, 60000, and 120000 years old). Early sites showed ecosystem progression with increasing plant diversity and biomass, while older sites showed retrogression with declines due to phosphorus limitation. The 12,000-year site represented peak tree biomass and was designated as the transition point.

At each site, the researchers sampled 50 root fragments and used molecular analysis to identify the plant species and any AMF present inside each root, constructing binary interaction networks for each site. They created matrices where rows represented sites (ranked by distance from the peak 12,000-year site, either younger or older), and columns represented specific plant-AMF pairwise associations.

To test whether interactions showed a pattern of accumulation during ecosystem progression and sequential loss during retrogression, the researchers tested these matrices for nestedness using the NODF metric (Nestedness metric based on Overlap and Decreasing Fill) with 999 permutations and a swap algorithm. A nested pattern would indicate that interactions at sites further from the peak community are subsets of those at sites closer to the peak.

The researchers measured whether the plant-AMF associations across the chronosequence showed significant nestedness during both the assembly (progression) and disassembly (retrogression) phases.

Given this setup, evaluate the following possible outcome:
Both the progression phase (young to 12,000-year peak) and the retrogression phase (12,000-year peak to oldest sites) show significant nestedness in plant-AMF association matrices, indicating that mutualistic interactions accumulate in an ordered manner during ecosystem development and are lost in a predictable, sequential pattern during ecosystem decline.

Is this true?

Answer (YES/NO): YES